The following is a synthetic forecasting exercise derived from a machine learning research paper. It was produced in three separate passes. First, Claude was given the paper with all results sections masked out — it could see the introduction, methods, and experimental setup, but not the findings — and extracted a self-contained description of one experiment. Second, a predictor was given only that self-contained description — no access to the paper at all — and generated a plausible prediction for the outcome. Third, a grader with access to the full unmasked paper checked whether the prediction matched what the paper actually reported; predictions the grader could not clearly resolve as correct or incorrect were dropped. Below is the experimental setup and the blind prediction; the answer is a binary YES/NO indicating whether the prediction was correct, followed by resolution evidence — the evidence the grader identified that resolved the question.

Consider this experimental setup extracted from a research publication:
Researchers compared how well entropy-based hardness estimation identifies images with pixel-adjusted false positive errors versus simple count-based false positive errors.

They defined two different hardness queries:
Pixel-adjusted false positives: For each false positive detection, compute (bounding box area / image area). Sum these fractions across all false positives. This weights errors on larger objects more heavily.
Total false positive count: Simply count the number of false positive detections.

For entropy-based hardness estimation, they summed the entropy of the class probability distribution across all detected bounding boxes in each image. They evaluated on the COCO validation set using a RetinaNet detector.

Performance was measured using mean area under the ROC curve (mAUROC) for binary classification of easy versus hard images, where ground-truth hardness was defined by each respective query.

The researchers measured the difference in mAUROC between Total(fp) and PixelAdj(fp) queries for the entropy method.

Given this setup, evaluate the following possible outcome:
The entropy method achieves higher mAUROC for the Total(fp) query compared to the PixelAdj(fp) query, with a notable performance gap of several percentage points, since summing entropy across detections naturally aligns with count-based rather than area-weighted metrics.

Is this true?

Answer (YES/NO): YES